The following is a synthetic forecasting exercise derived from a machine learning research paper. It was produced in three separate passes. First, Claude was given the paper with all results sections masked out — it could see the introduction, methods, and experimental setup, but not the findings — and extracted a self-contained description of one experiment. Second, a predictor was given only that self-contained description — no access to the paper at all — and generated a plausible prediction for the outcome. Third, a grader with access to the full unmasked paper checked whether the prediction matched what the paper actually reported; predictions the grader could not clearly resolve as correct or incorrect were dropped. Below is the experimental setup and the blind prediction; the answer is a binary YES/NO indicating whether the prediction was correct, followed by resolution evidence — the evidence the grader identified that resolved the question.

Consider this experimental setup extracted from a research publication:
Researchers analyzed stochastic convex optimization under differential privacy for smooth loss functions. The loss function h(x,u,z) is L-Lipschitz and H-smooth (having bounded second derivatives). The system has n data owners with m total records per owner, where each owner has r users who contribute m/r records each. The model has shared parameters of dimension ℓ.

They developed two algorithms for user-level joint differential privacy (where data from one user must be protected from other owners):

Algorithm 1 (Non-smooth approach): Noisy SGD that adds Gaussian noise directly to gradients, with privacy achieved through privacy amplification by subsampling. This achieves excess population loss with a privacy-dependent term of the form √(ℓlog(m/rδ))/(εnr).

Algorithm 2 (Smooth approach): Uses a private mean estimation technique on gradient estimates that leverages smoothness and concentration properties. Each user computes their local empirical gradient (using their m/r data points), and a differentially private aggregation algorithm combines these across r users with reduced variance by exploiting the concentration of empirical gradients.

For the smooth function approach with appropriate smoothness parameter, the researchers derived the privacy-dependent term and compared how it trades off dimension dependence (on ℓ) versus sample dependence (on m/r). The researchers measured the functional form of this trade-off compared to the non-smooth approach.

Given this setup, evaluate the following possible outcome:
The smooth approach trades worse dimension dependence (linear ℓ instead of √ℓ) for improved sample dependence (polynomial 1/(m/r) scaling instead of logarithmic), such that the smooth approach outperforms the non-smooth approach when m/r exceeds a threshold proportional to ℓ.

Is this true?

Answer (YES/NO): NO